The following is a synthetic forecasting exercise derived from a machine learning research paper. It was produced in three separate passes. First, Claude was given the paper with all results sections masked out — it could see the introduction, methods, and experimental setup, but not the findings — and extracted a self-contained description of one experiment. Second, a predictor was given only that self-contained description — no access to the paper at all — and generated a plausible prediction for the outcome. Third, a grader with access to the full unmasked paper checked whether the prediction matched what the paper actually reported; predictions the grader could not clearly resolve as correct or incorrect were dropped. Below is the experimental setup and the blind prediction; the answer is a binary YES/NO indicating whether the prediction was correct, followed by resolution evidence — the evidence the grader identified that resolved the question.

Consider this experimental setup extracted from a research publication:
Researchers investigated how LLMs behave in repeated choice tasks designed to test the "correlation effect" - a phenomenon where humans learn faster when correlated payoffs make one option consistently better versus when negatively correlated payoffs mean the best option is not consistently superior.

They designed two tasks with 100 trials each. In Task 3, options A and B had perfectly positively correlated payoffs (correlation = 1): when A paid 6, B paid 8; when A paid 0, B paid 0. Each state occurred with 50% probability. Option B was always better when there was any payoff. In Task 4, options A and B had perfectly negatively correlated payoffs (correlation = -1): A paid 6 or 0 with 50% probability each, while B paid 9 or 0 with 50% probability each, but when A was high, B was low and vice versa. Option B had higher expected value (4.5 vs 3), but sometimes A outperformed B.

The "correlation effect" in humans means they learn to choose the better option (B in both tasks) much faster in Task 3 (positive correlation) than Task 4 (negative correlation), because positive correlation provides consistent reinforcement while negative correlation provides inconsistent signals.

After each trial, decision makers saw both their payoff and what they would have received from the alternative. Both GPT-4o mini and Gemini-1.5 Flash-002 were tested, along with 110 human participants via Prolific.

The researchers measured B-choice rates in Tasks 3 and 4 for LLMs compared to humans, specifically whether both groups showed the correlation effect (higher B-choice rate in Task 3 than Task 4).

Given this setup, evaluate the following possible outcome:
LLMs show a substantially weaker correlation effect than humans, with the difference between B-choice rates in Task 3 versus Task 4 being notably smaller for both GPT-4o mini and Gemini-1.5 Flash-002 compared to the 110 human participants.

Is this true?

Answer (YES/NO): NO